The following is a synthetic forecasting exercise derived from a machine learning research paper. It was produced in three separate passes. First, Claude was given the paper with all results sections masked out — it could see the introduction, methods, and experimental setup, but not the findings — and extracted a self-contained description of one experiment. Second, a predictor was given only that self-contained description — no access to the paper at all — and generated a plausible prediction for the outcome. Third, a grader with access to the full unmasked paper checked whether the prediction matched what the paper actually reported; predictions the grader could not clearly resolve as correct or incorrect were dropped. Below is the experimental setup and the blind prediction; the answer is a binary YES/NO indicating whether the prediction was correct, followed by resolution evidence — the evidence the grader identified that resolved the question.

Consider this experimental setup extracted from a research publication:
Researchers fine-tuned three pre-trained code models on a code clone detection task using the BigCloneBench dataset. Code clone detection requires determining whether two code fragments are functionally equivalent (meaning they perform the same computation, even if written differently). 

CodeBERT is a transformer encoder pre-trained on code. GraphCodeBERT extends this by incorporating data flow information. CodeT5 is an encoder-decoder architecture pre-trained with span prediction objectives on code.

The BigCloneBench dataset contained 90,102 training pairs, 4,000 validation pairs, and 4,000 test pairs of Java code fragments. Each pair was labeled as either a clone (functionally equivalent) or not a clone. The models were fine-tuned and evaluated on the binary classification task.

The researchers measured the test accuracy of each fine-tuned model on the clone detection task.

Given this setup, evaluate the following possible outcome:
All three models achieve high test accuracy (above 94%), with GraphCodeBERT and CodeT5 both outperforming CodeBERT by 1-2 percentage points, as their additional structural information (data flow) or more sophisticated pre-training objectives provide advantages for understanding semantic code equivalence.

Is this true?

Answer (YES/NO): NO